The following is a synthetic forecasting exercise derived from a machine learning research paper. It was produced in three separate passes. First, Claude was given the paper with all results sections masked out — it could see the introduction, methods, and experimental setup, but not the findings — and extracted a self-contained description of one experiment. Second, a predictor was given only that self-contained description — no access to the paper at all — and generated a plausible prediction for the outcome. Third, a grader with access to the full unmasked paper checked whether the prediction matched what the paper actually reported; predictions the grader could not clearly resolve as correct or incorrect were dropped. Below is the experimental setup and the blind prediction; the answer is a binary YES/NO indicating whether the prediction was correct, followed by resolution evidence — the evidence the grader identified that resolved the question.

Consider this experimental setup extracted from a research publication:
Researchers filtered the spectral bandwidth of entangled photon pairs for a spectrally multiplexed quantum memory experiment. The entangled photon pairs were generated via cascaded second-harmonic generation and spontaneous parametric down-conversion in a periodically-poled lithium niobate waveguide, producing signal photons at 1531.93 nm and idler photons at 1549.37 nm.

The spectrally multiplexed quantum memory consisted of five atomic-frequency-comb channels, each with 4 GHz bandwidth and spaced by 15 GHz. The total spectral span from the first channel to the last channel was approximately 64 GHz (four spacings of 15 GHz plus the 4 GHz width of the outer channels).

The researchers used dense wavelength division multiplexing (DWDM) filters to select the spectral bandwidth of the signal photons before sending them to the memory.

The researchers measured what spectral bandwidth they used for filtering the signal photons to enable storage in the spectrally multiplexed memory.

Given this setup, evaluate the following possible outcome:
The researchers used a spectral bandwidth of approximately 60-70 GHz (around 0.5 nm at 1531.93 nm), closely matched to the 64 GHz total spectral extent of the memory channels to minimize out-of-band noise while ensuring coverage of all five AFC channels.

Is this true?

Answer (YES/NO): NO